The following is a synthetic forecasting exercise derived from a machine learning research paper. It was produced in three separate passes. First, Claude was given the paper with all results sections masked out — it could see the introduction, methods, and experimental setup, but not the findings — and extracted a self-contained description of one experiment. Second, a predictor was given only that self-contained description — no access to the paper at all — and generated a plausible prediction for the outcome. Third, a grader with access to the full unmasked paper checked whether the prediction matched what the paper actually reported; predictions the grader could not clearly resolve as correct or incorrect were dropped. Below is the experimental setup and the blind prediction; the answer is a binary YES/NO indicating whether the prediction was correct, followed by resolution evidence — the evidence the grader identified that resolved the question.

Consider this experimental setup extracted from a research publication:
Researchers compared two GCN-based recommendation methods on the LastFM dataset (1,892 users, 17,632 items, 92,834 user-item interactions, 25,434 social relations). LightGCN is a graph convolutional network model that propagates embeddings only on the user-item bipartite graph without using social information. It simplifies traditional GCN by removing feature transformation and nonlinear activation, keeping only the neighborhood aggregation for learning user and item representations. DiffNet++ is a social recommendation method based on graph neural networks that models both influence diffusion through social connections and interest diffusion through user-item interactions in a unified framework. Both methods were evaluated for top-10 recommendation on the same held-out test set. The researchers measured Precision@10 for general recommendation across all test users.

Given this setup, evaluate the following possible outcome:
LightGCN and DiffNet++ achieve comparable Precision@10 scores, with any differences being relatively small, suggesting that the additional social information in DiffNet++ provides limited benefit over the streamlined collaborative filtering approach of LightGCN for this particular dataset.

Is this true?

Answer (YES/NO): YES